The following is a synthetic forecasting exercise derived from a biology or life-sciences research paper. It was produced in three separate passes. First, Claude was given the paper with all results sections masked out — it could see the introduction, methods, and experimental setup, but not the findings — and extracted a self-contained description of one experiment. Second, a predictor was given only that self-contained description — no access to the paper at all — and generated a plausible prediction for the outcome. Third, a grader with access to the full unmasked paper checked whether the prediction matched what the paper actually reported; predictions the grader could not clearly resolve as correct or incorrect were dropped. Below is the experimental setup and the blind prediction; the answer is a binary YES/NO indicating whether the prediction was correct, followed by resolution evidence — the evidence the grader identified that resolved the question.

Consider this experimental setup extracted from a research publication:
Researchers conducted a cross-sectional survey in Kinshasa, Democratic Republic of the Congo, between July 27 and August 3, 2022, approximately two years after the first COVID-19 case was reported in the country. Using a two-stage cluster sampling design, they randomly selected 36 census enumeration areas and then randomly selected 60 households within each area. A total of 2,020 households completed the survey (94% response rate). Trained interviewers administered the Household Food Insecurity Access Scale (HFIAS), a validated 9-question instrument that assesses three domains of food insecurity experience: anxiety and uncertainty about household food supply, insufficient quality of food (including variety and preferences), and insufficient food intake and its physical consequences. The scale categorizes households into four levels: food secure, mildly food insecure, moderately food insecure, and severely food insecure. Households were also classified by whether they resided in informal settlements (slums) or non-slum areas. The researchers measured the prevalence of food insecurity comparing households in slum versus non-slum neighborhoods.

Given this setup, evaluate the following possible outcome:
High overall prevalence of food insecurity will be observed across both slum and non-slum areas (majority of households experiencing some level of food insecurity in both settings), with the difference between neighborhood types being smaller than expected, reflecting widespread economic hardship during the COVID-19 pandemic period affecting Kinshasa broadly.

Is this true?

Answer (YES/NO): NO